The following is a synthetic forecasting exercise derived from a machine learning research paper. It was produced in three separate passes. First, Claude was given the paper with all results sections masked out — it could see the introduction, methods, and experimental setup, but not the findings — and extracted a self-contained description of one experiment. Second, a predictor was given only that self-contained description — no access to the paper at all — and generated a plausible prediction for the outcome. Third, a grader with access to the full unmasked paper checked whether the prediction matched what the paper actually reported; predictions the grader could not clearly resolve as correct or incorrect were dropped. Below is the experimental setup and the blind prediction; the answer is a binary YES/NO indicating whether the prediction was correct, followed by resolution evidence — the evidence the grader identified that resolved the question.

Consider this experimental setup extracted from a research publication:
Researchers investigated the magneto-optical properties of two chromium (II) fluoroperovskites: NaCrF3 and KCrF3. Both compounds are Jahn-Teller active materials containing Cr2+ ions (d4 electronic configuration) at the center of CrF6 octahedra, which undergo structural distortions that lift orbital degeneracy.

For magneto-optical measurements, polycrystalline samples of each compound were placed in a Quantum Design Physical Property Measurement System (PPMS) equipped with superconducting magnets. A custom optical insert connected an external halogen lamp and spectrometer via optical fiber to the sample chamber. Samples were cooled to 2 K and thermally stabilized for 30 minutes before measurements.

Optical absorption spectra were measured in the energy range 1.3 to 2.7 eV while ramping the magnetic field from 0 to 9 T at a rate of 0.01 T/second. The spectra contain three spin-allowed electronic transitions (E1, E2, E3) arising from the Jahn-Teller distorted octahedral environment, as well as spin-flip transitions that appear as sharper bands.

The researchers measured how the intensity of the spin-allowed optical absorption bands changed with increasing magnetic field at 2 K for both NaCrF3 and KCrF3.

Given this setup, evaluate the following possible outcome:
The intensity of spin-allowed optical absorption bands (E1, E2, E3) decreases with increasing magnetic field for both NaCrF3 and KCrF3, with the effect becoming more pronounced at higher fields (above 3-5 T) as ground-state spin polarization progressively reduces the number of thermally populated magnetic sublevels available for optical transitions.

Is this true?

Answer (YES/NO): NO